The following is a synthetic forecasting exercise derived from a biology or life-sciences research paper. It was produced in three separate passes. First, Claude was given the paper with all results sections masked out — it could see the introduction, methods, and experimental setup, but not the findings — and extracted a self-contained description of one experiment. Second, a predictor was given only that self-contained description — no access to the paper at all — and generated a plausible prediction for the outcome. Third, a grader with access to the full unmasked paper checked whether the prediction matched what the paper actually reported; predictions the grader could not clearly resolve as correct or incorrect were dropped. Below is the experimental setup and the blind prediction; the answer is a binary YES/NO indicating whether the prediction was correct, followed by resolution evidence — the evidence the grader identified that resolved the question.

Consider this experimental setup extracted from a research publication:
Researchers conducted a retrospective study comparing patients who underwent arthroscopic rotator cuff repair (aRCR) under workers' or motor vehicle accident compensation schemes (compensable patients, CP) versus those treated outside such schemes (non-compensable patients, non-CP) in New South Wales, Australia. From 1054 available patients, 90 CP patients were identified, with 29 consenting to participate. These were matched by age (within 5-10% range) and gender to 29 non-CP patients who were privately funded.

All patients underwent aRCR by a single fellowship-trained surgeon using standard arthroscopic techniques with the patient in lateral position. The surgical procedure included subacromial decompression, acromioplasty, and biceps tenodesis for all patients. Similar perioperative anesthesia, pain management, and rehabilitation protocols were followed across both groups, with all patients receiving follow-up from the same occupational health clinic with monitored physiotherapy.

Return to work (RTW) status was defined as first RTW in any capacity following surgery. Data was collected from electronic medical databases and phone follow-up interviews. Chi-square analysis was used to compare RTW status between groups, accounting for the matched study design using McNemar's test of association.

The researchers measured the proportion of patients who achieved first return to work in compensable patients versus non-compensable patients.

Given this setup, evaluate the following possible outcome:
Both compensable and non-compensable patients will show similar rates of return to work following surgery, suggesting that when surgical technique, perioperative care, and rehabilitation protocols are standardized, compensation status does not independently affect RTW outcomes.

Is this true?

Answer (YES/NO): NO